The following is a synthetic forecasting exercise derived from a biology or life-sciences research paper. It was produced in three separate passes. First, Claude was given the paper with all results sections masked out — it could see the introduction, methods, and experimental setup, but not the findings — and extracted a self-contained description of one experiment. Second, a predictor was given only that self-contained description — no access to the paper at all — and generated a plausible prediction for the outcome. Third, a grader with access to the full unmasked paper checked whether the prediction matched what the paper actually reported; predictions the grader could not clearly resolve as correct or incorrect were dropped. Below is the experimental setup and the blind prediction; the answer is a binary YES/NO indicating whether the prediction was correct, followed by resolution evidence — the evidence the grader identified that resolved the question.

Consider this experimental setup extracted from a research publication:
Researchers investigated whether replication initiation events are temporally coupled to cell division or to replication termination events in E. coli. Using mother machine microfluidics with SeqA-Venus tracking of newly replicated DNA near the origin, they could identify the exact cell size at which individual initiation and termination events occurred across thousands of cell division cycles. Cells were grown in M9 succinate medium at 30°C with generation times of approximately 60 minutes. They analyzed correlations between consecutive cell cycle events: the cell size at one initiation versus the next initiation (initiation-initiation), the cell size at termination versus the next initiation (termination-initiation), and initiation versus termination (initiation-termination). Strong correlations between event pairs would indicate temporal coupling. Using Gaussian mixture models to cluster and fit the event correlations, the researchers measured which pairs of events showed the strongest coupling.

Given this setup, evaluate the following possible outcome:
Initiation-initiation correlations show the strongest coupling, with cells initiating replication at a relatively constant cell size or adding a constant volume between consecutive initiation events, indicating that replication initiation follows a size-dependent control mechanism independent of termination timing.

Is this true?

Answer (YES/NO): YES